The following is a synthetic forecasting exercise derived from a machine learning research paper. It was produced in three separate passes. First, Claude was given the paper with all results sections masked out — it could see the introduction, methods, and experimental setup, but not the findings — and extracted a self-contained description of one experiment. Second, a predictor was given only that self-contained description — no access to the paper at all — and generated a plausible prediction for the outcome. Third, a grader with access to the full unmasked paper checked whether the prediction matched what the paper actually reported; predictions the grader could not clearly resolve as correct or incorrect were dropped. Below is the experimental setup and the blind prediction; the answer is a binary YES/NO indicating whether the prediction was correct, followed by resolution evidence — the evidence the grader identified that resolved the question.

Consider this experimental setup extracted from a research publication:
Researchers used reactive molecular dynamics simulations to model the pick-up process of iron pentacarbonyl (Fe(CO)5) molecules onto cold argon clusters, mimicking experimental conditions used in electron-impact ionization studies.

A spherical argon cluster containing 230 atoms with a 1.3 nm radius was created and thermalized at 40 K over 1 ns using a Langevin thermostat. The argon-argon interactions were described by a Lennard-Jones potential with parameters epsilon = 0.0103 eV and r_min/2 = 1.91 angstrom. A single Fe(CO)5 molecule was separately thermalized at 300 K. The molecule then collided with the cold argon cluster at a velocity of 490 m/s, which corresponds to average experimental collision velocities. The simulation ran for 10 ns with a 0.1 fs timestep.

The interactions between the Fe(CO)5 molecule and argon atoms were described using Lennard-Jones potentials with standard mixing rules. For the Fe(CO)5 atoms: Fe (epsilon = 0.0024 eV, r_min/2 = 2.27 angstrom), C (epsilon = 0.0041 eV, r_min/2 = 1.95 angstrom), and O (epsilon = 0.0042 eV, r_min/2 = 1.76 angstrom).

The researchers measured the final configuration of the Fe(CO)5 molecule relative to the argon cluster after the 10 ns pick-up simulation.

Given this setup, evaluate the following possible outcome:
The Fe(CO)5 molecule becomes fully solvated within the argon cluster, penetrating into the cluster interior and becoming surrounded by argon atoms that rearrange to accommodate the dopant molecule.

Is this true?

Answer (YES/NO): NO